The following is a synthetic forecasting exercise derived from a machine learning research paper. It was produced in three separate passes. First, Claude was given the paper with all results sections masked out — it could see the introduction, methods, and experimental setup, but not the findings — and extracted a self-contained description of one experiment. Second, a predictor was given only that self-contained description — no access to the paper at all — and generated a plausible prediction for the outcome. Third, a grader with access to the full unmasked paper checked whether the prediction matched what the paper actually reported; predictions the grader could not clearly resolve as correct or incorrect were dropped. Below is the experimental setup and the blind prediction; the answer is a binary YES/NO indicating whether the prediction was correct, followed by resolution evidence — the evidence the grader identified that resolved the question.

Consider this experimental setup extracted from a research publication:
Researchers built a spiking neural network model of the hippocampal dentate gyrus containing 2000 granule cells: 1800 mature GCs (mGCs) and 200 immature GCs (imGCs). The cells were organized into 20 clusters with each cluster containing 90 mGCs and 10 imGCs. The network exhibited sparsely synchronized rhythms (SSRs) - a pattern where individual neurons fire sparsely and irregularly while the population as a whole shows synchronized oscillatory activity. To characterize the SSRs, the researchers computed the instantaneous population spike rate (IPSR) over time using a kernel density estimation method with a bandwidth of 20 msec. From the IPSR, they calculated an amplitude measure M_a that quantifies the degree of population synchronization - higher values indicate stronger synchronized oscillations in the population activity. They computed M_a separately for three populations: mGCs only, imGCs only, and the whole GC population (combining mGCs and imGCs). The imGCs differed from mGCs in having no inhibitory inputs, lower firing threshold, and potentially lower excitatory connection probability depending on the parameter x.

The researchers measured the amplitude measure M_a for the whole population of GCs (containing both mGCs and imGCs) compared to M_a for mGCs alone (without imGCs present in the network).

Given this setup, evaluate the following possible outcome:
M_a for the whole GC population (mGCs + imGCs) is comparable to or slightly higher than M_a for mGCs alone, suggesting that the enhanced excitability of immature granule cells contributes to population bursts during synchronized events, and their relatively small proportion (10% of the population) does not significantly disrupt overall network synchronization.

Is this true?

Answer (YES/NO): NO